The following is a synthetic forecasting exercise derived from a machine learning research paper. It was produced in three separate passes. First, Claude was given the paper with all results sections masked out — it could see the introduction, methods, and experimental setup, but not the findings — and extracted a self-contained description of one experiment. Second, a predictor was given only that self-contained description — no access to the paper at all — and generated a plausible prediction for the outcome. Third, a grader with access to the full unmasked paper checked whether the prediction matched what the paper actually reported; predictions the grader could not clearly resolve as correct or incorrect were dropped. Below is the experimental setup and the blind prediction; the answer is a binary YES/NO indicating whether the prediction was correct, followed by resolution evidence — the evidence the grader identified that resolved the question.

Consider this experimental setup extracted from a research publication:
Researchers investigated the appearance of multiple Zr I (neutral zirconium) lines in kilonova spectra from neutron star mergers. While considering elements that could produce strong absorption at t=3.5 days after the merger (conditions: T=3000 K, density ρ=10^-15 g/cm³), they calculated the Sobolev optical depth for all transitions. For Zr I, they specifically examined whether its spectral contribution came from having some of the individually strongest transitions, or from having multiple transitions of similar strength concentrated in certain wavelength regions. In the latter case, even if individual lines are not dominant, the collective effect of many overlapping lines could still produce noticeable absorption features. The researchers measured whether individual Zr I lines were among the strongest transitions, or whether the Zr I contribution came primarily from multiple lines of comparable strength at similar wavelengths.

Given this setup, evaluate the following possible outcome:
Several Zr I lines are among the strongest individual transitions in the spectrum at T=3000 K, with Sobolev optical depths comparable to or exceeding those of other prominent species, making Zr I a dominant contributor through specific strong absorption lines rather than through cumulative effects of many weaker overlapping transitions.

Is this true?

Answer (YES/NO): NO